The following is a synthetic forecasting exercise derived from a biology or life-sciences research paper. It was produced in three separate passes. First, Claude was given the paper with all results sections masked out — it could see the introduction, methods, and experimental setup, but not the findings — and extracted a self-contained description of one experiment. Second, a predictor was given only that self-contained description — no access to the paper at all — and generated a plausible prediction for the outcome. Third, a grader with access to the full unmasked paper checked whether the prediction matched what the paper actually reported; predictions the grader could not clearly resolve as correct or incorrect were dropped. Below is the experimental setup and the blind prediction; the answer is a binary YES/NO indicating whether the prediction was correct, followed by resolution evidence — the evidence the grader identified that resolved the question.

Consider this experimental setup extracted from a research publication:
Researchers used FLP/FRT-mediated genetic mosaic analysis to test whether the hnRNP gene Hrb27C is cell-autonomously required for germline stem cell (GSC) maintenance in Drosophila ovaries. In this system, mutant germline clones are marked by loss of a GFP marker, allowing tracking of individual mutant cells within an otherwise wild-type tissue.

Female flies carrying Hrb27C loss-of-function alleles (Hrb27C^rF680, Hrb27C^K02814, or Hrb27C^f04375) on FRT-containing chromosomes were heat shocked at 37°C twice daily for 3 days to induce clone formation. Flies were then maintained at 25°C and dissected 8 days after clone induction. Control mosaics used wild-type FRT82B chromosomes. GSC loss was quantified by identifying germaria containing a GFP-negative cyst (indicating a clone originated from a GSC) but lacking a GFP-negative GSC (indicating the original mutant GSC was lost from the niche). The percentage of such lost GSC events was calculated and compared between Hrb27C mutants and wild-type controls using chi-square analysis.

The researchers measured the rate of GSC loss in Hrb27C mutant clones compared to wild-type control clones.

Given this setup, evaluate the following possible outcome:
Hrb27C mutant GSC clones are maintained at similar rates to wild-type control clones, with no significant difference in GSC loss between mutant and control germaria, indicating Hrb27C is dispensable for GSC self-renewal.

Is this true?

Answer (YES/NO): NO